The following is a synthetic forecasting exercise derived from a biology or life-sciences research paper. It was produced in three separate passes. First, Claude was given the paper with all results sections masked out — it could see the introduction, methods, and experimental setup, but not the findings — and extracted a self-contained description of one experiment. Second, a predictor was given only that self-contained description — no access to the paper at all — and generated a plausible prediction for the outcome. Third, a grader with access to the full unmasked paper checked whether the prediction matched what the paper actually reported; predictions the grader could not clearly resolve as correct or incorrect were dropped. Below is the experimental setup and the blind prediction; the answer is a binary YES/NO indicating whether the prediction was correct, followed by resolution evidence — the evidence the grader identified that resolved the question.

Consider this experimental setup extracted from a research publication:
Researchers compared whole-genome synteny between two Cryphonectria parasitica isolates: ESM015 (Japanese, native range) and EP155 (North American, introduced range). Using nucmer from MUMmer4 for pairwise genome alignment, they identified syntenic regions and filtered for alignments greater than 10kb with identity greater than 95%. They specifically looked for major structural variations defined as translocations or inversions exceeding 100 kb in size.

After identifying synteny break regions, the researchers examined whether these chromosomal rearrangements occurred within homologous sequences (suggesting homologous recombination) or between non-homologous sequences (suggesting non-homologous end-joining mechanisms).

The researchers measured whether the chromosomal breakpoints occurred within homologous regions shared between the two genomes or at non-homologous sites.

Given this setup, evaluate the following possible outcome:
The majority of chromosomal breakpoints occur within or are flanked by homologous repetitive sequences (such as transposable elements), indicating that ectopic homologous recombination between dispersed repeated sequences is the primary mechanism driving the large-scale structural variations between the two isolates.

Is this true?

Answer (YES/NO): NO